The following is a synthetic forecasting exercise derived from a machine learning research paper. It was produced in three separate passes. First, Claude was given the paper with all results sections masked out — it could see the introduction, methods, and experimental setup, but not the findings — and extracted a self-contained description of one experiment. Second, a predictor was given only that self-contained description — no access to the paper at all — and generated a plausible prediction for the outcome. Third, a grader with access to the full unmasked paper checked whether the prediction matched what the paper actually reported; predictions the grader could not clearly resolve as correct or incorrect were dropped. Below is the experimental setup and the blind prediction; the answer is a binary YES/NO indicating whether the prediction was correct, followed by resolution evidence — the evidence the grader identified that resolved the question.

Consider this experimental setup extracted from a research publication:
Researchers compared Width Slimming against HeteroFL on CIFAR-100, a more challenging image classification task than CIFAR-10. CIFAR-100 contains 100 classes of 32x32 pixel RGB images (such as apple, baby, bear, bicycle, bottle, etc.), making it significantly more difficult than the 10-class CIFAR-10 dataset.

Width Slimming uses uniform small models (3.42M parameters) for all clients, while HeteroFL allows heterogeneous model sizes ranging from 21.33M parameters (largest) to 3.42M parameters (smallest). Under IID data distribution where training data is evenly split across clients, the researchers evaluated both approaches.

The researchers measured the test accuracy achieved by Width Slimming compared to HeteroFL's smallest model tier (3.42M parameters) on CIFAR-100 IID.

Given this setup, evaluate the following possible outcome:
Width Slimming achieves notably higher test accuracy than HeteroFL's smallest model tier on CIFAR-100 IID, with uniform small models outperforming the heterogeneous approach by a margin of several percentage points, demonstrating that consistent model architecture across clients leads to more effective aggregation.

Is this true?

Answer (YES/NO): NO